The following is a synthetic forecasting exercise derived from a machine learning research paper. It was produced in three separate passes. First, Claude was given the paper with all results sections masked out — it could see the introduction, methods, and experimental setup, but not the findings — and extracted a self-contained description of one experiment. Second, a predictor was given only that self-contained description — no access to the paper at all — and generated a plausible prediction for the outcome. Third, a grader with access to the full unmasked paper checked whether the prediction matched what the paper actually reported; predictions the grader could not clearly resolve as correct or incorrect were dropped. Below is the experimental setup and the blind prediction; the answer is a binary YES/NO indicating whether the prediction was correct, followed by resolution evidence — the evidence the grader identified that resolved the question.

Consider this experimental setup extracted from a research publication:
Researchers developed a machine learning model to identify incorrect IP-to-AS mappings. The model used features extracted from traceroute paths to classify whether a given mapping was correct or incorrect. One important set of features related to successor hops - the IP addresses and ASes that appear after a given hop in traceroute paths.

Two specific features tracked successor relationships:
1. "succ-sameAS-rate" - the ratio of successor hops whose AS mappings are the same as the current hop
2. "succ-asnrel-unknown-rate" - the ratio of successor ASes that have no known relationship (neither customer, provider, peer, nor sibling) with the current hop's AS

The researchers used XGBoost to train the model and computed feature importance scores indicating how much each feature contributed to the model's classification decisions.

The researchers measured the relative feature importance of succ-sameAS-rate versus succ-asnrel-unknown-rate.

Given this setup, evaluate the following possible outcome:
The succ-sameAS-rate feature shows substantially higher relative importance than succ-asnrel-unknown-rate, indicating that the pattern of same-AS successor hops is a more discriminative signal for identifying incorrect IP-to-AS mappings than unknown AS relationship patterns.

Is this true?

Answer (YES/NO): NO